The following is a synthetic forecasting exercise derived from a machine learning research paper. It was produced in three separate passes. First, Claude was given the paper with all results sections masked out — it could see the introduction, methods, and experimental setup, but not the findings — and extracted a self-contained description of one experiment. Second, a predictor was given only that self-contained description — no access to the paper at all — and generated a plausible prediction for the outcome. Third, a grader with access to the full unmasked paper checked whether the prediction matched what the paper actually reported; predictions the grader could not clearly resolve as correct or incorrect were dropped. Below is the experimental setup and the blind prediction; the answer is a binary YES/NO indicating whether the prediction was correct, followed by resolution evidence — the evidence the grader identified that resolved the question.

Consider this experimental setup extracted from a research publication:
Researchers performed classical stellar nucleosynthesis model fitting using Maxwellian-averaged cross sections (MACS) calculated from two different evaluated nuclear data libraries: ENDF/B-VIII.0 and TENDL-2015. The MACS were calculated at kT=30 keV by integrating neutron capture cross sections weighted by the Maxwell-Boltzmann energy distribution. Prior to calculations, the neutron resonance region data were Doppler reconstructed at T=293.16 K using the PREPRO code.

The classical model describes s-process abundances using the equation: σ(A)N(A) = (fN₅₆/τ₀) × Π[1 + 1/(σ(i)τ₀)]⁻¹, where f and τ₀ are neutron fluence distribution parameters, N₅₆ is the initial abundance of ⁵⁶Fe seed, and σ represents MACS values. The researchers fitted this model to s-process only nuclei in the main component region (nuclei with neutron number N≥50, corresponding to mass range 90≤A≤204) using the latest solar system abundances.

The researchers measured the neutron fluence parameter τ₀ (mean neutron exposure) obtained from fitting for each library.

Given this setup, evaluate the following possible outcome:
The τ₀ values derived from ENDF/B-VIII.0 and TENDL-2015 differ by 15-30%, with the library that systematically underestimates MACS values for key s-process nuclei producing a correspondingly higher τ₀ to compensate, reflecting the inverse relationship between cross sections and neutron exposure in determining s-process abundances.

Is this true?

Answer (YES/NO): NO